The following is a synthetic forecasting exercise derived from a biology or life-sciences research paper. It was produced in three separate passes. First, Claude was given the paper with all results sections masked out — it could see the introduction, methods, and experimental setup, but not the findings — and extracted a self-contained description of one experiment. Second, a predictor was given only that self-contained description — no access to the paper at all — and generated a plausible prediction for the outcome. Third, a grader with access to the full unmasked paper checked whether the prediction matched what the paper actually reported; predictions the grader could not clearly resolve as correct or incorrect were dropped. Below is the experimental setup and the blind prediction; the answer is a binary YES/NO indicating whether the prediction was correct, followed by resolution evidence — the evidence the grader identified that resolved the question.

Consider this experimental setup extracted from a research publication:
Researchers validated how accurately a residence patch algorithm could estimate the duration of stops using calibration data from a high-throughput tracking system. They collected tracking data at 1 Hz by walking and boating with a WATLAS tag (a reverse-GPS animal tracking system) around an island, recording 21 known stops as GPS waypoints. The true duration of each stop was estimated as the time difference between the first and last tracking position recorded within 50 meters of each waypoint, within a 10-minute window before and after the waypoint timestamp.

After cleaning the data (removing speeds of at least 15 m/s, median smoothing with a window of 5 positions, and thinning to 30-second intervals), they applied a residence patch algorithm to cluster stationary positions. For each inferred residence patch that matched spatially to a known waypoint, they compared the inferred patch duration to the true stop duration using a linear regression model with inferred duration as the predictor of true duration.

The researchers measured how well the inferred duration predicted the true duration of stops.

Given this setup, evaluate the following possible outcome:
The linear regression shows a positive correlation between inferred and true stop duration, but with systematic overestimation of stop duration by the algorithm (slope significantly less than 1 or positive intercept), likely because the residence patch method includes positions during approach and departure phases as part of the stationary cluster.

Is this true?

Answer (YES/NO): NO